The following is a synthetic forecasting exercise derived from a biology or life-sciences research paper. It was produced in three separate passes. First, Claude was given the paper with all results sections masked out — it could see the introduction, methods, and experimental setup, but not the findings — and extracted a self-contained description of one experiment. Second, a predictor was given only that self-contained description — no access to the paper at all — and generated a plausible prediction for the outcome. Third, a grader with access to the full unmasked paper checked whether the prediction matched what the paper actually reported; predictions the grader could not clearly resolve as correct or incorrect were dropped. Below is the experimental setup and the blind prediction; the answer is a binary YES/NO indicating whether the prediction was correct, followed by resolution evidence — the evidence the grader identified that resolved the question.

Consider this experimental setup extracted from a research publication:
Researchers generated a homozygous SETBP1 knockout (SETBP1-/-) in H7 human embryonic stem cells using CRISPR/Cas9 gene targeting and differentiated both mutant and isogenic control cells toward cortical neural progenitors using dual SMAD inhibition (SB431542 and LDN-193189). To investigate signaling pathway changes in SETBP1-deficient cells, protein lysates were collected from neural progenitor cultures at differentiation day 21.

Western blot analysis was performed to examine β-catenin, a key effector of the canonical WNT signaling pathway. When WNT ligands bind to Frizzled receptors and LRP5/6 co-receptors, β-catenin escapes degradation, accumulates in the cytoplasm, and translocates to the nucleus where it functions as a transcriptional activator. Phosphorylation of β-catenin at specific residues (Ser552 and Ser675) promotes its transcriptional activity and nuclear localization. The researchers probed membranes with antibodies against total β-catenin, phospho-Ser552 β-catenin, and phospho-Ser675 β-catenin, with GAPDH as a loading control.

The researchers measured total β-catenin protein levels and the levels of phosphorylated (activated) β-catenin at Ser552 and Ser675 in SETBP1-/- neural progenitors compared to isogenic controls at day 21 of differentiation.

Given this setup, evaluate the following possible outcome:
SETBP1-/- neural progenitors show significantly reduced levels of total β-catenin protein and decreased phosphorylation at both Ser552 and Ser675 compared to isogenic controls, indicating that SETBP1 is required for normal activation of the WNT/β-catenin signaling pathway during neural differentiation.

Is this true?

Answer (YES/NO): NO